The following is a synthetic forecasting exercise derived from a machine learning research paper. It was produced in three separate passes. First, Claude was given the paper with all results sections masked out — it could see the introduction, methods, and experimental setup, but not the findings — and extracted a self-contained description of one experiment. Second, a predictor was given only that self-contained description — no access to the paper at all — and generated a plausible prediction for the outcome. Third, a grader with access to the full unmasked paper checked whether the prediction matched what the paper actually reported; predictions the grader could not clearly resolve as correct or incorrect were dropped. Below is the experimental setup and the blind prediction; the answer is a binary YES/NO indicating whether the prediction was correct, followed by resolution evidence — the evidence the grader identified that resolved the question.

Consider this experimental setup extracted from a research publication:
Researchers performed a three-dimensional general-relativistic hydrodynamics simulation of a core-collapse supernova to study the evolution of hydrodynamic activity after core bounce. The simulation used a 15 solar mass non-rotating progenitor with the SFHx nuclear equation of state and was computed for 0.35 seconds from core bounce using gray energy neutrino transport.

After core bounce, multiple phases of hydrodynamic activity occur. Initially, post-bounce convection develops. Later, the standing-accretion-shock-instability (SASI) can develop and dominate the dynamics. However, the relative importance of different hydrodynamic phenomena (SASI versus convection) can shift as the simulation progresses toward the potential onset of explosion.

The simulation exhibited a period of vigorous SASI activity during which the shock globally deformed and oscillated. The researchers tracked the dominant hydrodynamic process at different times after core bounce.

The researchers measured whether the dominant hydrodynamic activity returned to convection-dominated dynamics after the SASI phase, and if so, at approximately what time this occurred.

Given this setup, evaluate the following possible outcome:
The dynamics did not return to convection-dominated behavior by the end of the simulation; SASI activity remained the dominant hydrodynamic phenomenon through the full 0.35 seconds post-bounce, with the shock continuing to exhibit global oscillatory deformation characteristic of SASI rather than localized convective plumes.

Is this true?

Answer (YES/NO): NO